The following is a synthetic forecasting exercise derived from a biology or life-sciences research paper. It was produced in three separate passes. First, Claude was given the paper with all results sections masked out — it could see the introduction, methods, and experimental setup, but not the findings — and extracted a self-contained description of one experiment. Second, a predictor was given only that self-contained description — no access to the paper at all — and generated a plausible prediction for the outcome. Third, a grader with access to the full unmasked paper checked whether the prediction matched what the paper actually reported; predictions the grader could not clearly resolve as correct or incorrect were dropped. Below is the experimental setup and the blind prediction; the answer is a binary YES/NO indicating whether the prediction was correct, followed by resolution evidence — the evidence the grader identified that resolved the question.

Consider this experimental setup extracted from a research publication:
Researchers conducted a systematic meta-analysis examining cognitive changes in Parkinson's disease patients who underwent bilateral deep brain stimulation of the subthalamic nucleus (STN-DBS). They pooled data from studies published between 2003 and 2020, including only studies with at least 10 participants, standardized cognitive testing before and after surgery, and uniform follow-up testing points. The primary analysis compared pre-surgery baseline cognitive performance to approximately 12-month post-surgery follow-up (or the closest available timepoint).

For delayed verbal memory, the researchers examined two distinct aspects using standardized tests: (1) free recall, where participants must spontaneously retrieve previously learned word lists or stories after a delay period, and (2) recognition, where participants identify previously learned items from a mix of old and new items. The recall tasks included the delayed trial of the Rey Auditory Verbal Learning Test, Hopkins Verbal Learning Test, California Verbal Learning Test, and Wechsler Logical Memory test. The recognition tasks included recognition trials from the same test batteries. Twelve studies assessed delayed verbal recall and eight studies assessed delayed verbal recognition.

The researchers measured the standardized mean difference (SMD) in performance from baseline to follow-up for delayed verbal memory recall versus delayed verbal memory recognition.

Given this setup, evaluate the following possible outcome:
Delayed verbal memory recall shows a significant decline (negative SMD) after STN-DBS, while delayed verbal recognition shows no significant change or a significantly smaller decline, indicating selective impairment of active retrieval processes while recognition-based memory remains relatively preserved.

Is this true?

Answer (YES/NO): YES